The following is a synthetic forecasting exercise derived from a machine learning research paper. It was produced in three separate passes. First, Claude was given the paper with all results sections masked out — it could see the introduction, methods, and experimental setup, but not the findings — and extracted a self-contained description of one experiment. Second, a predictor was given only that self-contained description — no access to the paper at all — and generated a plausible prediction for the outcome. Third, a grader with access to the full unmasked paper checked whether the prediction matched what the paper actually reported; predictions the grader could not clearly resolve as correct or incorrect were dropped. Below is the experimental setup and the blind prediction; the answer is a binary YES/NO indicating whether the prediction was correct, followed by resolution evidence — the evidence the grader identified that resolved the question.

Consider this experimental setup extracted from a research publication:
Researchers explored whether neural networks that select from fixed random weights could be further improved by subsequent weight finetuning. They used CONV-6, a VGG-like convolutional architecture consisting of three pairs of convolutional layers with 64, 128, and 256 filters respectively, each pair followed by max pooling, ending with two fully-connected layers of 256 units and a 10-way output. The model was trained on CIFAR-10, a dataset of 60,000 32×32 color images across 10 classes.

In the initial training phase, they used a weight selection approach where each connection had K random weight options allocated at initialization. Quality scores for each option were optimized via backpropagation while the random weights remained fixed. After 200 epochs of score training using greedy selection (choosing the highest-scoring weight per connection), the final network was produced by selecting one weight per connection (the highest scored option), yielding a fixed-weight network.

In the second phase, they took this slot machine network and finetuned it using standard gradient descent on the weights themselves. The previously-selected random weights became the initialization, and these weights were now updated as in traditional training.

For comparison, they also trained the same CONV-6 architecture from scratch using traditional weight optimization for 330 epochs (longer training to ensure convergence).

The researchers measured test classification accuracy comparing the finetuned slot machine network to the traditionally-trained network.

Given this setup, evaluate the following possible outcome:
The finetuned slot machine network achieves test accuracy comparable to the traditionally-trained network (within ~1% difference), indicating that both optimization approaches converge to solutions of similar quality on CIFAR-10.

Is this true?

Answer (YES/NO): NO